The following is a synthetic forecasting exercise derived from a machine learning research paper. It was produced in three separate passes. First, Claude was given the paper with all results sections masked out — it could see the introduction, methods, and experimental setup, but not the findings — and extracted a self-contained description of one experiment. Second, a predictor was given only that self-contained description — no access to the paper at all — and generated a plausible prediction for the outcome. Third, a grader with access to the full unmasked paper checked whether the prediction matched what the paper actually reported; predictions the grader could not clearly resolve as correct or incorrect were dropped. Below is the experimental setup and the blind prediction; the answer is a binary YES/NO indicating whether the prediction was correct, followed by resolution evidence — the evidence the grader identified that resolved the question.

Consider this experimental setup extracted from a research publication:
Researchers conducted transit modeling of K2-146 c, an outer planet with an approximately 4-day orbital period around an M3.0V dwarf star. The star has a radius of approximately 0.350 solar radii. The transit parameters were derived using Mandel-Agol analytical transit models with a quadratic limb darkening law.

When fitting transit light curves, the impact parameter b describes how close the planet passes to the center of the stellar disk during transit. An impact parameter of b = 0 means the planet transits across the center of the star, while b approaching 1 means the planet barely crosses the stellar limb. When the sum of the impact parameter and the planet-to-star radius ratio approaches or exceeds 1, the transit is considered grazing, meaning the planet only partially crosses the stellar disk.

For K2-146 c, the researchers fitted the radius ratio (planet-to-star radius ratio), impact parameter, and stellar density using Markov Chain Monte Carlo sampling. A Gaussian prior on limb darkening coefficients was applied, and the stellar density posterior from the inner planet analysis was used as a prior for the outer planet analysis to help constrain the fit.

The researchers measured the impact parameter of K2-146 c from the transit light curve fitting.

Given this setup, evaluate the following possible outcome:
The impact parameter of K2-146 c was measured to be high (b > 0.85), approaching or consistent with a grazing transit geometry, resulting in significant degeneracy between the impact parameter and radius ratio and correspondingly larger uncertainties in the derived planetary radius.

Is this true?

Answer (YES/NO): YES